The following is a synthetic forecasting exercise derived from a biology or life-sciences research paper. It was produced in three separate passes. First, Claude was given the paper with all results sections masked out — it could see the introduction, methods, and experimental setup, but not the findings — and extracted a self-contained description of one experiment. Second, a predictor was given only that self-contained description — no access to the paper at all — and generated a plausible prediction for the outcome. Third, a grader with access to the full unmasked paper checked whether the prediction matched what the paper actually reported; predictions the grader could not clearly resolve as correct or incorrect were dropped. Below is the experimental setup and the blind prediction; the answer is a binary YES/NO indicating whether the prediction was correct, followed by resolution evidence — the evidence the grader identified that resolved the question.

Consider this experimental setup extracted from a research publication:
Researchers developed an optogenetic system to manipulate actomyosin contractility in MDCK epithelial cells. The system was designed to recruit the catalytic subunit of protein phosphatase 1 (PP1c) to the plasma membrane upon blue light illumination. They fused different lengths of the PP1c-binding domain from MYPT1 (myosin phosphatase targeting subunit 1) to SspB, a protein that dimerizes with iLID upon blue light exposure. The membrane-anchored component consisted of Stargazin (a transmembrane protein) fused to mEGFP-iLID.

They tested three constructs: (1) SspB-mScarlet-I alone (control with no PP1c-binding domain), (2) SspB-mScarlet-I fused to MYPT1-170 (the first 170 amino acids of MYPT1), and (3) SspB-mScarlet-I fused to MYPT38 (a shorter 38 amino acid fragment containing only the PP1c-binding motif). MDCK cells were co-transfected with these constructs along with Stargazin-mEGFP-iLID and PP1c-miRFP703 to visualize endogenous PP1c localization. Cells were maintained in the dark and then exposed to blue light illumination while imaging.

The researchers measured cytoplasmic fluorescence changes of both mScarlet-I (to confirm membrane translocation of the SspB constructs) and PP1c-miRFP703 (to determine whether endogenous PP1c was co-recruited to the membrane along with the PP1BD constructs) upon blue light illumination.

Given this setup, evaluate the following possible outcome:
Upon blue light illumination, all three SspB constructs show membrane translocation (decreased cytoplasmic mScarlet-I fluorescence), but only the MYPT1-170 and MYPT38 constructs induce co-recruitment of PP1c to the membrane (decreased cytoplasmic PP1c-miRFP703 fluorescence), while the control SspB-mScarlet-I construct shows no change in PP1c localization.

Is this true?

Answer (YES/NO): YES